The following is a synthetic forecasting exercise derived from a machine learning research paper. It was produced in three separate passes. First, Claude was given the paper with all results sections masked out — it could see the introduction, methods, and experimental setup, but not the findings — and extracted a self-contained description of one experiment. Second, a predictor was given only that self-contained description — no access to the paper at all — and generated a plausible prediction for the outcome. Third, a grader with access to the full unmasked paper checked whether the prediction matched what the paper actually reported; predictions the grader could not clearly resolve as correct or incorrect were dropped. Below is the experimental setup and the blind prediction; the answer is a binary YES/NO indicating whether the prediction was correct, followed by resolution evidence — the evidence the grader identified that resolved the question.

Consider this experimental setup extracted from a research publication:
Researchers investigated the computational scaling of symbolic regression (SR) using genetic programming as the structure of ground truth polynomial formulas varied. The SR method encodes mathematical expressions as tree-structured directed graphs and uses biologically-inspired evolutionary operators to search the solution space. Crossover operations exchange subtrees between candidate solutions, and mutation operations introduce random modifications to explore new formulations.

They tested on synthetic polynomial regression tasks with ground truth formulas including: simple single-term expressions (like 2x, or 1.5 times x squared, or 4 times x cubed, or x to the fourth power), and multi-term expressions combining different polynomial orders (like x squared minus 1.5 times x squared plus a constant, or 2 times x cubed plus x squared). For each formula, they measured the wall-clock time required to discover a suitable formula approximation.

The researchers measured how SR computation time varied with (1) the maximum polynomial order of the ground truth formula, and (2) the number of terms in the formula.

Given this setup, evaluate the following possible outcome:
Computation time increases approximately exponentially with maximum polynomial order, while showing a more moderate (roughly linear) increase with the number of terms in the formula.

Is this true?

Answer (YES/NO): NO